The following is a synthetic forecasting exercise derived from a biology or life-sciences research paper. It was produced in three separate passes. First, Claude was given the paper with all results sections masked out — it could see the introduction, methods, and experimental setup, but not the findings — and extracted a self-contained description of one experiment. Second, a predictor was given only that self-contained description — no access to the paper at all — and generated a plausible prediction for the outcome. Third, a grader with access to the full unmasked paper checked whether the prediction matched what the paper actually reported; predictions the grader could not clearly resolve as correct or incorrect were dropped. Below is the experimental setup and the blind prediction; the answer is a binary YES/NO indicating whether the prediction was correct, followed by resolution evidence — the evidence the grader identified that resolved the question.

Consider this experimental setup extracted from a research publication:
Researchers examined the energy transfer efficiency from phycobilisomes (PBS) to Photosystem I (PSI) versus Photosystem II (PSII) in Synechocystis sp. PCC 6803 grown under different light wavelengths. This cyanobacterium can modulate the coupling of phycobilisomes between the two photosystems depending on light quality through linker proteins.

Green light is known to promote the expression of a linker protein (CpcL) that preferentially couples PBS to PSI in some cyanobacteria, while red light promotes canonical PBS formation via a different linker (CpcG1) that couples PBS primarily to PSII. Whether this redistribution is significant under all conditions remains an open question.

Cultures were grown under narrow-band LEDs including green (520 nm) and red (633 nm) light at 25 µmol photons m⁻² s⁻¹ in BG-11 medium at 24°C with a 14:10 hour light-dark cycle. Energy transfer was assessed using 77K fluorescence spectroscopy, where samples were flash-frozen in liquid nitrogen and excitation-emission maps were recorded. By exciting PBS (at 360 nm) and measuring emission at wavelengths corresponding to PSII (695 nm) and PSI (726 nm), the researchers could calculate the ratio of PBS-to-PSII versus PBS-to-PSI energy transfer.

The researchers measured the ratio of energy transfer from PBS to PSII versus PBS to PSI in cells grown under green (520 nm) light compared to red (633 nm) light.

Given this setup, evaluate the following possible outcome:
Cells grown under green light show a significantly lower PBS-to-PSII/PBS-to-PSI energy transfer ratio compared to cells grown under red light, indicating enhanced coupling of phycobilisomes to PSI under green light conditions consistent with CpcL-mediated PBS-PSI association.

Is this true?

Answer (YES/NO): NO